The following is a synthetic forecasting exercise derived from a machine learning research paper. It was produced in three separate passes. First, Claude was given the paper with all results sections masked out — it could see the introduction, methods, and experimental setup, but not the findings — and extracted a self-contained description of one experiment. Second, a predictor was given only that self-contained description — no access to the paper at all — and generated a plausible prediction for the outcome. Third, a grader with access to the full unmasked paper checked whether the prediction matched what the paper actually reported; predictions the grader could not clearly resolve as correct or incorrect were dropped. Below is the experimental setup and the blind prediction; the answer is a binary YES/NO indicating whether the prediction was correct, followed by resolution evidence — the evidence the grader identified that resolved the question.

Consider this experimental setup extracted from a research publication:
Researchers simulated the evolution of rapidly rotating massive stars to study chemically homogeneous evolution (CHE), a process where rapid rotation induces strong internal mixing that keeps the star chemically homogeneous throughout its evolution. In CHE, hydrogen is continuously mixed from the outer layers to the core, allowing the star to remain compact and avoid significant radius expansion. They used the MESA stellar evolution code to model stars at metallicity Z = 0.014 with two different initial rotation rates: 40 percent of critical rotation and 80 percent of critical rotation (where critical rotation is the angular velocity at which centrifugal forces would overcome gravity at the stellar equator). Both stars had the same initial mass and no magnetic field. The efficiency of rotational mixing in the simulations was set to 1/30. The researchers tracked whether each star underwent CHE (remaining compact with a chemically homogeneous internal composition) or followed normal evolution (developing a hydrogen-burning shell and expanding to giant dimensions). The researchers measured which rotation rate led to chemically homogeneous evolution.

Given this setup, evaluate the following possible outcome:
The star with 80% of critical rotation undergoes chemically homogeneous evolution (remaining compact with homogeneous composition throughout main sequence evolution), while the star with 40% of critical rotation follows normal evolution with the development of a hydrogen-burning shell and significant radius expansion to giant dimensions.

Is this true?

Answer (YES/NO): NO